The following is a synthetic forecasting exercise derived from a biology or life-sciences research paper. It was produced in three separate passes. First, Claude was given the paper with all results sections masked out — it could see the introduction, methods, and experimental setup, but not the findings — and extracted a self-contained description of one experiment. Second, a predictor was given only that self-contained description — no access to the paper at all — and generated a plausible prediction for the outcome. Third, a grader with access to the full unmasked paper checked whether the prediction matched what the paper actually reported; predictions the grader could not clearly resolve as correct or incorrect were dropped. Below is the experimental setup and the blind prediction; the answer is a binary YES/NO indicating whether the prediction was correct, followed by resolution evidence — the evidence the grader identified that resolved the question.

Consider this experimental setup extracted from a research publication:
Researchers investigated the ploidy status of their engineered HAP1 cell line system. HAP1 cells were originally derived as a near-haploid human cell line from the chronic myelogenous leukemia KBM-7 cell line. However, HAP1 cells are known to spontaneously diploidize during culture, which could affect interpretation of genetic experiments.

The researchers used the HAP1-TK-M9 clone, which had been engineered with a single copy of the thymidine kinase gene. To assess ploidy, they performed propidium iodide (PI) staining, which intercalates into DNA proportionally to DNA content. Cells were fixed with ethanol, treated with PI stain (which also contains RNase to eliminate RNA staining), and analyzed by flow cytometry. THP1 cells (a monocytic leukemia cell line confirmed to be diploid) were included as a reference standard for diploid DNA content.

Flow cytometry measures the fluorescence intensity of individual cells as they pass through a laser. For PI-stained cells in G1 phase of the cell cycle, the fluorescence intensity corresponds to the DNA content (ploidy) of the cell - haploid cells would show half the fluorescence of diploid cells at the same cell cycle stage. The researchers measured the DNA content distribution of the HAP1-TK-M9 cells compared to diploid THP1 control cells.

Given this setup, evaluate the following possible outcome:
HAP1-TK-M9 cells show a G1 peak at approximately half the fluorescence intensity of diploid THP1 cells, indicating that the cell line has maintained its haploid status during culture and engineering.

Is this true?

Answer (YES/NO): NO